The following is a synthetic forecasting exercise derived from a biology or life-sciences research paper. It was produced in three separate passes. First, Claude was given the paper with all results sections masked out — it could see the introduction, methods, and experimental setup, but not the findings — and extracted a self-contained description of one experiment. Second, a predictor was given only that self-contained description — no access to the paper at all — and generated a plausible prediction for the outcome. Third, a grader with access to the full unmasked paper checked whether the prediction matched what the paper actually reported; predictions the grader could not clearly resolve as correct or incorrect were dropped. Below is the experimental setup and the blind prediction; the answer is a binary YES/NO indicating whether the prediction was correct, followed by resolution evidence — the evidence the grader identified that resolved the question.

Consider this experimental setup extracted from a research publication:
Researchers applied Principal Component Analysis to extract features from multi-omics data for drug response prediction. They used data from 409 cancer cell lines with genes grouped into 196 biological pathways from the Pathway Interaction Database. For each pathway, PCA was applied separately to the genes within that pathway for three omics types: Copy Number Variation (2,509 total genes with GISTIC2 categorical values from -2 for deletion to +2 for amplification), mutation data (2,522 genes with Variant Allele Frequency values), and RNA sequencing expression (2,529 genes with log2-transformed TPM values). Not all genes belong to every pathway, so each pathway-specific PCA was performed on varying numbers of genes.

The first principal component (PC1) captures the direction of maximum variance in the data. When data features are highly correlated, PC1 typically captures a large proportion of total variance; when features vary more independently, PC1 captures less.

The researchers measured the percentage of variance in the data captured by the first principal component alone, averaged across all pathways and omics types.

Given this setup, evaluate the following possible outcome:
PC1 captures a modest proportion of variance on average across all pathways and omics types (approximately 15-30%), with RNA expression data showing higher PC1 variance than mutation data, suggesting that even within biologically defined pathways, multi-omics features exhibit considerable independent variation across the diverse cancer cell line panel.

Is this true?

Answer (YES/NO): NO